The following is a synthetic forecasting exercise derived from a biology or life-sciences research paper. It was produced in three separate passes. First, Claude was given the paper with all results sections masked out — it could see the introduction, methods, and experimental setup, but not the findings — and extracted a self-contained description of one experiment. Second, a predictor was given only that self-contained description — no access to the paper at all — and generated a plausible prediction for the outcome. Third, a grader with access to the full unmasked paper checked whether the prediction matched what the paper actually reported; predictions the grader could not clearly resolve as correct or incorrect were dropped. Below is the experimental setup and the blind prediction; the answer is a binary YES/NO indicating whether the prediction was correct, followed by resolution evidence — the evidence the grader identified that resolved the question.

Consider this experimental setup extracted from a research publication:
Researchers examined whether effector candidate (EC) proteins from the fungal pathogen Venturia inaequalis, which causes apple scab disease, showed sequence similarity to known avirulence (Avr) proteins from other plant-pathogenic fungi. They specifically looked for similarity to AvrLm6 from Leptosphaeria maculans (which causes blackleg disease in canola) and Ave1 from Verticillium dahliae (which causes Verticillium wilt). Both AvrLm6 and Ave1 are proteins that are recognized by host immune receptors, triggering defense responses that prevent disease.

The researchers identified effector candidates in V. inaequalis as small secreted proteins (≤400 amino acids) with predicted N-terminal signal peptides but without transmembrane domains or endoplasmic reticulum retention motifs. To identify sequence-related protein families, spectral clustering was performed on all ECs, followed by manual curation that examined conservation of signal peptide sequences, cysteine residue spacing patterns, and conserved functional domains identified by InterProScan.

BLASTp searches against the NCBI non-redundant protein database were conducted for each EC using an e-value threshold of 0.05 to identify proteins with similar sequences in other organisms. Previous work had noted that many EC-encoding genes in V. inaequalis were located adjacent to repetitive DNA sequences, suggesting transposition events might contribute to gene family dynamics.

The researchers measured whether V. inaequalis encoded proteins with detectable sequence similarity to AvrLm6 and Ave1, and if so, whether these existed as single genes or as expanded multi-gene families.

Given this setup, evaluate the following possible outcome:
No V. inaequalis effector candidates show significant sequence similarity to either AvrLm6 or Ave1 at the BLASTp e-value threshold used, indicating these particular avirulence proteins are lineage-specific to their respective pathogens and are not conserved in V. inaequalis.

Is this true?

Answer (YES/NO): NO